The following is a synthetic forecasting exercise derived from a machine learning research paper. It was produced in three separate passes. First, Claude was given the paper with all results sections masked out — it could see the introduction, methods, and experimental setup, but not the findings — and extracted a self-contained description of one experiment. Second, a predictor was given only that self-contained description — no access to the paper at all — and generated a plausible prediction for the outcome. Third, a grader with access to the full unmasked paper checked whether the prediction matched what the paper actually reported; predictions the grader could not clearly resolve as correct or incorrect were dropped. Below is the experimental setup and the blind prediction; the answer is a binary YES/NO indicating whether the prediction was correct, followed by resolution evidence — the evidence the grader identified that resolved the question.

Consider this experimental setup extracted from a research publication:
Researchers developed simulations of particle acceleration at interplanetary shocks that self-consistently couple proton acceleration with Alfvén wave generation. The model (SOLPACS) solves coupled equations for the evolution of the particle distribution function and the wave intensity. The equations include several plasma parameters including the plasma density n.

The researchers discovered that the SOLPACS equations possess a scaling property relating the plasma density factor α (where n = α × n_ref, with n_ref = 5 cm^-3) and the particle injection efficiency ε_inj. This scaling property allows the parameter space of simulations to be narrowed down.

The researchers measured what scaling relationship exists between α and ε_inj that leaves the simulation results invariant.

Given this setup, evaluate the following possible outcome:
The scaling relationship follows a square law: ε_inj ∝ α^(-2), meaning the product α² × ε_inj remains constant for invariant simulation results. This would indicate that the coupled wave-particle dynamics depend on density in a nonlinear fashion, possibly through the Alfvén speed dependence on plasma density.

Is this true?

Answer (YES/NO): NO